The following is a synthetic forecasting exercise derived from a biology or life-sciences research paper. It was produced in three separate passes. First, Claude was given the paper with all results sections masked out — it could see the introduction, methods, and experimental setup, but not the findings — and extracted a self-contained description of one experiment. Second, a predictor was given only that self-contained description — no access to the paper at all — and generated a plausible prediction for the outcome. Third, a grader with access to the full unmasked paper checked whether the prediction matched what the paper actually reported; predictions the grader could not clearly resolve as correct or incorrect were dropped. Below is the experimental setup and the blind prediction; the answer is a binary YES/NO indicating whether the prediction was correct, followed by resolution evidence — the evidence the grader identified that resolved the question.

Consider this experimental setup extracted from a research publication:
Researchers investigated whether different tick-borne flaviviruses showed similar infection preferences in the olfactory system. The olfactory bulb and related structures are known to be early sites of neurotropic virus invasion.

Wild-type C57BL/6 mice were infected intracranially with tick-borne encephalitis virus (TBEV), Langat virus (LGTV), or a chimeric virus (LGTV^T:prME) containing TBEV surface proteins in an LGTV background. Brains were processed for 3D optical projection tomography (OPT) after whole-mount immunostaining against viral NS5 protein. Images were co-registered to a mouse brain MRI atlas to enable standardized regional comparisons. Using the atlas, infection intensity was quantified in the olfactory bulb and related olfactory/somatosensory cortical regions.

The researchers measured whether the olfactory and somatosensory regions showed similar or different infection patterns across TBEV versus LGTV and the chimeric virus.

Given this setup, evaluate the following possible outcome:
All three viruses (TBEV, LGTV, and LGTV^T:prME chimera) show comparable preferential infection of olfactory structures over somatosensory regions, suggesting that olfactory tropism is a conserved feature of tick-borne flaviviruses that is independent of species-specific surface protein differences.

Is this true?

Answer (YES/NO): NO